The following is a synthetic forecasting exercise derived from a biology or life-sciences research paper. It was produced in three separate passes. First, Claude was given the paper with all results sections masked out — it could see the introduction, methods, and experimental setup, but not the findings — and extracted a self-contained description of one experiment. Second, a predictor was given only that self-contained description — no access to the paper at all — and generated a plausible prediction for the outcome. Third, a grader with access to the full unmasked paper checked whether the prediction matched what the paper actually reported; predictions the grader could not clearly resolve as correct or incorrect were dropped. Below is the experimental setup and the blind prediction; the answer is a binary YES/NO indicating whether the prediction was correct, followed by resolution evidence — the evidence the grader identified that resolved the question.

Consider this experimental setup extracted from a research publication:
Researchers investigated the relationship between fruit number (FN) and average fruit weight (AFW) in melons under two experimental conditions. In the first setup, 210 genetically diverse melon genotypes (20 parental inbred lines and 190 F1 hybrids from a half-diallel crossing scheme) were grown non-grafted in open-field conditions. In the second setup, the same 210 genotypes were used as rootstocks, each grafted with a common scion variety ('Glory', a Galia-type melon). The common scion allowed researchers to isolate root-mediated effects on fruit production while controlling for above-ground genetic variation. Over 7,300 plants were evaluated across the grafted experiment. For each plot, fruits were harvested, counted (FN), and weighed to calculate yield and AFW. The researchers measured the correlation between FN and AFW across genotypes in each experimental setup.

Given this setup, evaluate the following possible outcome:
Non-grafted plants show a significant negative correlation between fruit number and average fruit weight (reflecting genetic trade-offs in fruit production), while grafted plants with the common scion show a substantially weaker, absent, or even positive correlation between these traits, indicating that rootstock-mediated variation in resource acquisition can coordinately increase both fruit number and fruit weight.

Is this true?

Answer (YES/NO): YES